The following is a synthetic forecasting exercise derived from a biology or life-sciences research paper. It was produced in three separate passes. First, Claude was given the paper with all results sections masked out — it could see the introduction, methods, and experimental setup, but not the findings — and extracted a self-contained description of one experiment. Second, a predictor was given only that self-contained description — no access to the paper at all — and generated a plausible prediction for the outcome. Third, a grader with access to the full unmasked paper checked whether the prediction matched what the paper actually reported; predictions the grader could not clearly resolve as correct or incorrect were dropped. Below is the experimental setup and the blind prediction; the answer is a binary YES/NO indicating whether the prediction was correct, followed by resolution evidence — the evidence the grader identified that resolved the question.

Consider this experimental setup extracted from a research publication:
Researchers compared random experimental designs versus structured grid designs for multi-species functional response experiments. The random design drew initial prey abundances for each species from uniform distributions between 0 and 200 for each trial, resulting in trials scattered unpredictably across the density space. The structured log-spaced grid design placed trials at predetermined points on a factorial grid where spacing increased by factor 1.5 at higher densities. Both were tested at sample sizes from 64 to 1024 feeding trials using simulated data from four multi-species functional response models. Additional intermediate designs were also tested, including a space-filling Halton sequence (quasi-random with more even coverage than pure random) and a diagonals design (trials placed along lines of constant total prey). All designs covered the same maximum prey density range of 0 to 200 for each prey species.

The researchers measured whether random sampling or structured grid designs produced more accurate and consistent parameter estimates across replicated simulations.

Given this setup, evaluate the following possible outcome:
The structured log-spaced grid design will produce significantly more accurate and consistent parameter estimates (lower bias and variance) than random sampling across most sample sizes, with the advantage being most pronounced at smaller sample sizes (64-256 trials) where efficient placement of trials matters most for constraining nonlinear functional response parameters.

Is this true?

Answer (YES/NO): NO